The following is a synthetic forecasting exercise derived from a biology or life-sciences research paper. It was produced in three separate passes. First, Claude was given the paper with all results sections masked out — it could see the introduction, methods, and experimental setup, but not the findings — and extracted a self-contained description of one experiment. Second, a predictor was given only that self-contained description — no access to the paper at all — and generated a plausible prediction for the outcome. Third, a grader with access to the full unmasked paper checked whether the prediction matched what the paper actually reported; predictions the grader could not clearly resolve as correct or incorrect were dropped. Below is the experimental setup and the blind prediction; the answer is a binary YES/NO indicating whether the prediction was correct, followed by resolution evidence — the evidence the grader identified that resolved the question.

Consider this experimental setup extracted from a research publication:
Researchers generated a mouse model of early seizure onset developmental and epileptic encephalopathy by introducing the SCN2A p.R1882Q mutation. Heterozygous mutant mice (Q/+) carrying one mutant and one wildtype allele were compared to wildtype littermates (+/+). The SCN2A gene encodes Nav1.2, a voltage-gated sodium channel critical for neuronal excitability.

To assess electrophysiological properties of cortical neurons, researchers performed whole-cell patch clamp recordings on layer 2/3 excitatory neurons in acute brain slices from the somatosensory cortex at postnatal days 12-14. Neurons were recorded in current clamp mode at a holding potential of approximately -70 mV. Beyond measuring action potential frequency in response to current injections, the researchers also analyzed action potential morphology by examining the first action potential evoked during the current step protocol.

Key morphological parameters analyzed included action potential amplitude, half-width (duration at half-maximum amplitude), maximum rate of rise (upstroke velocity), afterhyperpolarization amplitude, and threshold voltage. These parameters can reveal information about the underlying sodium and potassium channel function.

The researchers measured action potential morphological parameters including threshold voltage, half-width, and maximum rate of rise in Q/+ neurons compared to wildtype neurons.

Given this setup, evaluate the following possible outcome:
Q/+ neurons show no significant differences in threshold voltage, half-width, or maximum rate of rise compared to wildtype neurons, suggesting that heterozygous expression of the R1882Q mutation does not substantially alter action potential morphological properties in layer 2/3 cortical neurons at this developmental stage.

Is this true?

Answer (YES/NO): NO